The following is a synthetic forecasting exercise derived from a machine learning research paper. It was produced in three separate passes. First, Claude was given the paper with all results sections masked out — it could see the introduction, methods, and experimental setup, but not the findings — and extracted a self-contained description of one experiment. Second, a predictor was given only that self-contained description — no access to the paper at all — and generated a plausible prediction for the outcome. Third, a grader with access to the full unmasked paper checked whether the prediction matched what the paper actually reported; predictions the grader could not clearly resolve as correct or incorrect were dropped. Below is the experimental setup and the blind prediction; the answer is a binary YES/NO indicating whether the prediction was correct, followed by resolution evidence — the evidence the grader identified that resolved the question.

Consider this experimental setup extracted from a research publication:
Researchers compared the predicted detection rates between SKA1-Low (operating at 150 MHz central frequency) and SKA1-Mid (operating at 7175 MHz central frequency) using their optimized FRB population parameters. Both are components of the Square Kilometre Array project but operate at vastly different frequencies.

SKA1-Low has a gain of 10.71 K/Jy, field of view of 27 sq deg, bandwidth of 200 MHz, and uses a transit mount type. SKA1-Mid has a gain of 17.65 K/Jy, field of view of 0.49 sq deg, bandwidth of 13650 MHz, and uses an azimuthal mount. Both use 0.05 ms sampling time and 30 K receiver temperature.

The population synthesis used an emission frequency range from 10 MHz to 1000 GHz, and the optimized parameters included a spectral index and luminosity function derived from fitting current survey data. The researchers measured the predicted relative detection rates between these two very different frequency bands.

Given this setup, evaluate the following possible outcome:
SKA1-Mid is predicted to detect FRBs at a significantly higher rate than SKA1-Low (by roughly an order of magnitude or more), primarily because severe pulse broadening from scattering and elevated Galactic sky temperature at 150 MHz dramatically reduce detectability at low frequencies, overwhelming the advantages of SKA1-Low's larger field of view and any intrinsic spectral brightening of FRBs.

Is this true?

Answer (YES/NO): YES